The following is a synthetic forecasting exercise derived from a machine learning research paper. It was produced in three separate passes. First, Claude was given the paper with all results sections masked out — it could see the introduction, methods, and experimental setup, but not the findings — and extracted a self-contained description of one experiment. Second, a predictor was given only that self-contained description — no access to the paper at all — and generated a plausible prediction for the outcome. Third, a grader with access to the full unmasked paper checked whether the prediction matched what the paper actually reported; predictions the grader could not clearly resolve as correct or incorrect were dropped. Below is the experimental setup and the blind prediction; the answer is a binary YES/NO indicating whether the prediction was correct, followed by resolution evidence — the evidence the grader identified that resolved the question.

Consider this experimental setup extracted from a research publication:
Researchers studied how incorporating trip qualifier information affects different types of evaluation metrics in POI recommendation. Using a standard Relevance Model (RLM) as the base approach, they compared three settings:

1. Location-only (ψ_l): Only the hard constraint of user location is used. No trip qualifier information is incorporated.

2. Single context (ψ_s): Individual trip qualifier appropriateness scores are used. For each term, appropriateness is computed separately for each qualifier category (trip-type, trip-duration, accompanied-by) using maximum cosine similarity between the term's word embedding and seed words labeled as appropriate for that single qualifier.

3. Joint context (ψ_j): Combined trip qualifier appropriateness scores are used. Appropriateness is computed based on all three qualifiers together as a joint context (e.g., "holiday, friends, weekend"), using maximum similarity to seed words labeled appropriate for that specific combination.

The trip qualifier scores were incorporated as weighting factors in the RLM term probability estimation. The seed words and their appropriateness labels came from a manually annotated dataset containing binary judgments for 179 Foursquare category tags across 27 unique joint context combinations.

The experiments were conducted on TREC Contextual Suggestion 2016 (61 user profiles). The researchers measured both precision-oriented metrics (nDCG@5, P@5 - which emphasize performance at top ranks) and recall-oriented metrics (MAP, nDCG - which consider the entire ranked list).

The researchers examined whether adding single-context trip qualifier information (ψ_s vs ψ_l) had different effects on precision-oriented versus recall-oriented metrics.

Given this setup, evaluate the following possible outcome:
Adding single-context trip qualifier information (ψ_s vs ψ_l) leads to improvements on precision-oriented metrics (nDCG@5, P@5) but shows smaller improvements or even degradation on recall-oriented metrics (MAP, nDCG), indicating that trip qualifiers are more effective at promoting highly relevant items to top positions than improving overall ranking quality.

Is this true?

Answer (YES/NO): NO